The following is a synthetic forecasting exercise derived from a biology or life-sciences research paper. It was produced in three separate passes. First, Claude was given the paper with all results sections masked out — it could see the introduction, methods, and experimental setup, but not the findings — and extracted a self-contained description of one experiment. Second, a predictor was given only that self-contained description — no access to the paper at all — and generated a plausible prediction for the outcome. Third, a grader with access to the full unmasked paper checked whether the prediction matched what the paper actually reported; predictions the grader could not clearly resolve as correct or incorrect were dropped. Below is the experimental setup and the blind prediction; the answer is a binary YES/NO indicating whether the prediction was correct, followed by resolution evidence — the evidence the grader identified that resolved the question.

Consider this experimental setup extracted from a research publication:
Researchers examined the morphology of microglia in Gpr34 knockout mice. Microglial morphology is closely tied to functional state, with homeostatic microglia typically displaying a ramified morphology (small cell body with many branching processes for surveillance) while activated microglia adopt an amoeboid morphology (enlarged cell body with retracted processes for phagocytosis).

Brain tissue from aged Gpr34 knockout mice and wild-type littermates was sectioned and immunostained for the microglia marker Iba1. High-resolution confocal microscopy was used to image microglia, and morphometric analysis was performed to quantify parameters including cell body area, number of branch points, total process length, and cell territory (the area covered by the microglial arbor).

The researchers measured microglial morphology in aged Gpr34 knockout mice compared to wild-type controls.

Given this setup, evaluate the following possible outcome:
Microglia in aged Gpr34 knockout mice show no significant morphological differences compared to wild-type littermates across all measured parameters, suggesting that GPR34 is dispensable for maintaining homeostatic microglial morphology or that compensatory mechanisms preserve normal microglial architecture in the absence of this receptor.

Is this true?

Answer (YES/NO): NO